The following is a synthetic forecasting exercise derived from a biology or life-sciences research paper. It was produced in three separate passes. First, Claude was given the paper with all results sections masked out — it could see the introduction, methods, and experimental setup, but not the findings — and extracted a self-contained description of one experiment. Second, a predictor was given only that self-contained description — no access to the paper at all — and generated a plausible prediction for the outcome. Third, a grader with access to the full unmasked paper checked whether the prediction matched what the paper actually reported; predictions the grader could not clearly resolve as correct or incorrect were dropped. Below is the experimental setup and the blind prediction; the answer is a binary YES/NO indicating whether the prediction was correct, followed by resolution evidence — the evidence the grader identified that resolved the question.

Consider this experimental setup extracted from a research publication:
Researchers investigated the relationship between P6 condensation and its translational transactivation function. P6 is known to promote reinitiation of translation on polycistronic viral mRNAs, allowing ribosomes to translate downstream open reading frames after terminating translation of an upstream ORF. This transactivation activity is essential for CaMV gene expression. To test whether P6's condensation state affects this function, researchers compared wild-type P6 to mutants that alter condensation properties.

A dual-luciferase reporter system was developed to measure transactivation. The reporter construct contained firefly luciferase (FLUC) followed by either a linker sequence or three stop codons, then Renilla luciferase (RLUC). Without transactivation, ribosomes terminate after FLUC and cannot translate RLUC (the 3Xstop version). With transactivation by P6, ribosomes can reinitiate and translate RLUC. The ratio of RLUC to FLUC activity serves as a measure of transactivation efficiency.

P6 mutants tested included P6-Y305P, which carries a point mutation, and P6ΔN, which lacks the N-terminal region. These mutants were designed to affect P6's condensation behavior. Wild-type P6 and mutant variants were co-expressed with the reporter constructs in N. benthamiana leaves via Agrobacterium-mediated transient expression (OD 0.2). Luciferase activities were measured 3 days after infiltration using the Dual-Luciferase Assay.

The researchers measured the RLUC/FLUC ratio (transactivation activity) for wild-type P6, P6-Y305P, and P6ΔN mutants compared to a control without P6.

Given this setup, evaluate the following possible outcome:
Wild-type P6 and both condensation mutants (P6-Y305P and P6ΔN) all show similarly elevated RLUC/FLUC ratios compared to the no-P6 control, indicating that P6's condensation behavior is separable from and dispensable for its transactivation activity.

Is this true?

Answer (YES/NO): NO